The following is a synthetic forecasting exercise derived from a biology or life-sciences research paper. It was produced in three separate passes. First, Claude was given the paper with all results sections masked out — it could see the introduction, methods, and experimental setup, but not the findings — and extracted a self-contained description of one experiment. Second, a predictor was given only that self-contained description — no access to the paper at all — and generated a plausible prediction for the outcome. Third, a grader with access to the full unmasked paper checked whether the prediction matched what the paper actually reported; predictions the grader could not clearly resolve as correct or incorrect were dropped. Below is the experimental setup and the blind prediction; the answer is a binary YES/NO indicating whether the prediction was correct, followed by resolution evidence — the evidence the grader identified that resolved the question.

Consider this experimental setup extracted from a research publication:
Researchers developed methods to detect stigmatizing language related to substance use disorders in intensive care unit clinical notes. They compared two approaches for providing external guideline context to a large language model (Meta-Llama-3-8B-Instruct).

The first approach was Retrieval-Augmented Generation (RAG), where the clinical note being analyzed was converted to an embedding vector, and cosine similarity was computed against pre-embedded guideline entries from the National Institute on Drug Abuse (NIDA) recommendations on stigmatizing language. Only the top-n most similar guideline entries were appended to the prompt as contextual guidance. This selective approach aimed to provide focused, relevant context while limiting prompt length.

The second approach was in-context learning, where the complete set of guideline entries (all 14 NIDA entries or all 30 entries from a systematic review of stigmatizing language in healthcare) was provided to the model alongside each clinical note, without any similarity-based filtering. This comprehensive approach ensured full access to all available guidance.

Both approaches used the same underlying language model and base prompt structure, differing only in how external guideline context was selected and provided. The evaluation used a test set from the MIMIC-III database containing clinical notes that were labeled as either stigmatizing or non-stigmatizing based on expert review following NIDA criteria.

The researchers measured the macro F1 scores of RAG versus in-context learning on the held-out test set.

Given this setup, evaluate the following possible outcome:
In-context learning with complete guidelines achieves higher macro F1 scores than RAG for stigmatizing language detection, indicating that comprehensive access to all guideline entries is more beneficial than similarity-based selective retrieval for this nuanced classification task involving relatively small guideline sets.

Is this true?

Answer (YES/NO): NO